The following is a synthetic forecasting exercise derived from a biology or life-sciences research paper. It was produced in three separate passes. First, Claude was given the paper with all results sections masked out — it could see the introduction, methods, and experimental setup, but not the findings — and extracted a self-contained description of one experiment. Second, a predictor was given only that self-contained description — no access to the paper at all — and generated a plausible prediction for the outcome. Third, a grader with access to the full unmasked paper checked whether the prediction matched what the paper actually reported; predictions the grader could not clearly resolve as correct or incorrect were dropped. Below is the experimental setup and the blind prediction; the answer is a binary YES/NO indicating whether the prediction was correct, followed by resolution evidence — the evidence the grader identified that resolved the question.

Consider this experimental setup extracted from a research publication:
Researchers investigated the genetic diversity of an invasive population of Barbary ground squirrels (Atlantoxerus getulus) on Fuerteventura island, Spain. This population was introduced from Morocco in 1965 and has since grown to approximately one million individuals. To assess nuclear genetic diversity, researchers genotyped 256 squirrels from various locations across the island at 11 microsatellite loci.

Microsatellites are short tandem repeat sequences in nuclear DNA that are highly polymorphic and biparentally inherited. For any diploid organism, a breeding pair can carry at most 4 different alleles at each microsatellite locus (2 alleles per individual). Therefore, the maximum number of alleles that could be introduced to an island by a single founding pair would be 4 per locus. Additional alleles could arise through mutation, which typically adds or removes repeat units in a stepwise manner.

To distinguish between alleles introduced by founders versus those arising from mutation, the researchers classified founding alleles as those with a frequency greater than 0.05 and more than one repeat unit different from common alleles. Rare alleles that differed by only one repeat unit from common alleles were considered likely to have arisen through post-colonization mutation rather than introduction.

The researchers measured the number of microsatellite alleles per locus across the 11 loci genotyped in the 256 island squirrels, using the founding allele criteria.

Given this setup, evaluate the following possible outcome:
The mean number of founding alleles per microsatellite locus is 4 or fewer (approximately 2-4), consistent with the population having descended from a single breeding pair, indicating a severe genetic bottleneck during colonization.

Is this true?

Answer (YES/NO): YES